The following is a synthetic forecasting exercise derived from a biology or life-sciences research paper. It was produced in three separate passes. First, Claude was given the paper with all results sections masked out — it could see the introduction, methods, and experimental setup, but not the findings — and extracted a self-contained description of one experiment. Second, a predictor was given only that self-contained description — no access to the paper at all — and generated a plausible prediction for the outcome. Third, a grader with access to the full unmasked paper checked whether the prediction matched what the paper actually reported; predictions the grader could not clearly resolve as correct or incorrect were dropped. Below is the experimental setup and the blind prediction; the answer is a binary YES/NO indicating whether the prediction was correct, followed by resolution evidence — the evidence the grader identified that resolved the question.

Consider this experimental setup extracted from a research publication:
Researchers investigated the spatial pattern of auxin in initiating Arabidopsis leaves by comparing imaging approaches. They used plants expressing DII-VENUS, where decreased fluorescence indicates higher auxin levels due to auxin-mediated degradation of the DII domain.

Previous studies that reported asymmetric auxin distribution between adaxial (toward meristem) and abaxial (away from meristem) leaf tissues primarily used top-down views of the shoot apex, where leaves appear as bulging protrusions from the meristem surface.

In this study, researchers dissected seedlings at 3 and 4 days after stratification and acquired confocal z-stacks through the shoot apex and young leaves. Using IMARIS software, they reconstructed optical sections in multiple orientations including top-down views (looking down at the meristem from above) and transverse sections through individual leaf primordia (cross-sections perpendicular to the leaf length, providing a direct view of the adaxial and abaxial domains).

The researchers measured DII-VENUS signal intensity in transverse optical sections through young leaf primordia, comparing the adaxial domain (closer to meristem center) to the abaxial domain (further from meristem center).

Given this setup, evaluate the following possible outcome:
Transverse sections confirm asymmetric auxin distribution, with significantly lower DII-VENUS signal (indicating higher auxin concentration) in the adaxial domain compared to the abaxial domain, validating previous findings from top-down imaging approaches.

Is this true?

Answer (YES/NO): NO